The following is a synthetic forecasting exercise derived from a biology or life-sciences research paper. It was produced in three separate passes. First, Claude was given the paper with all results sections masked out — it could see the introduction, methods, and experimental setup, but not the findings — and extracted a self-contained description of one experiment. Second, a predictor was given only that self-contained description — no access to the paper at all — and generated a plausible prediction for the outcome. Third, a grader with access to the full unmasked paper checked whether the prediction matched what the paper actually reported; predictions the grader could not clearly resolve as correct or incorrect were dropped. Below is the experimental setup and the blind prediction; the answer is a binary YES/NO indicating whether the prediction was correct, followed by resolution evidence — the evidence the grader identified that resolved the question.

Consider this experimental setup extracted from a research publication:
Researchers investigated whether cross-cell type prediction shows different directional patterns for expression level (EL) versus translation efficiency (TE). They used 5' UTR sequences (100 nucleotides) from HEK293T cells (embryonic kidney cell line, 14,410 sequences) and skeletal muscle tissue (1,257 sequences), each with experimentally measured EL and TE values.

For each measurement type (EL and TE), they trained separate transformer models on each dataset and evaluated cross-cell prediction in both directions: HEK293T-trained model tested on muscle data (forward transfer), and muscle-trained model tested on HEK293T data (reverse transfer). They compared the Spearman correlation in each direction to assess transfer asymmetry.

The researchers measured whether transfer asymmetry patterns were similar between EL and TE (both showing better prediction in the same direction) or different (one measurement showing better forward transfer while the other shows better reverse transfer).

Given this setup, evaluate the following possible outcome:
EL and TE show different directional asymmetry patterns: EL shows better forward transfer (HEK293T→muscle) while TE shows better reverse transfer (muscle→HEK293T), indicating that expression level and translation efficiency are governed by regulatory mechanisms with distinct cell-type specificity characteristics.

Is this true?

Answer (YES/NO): NO